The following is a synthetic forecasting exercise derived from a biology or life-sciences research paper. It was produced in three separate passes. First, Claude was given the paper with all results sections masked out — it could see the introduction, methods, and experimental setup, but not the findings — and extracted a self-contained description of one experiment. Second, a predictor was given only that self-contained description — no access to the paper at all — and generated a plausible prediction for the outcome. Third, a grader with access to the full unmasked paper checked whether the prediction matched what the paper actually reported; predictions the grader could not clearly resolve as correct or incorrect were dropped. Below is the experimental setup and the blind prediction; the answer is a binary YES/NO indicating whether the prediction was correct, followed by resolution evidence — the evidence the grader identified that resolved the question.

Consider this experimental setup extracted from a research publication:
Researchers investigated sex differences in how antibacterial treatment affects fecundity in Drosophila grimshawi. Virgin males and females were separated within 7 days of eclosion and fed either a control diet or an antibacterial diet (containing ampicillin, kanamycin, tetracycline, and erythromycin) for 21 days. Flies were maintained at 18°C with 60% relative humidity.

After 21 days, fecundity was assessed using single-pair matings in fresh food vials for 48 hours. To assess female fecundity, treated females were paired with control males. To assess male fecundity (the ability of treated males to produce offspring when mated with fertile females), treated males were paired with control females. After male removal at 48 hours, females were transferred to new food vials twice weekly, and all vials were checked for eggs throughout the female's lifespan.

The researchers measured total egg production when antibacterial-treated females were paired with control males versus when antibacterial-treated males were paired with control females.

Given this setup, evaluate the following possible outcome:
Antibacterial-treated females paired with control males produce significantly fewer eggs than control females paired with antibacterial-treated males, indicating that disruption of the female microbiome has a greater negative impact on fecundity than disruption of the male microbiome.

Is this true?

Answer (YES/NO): NO